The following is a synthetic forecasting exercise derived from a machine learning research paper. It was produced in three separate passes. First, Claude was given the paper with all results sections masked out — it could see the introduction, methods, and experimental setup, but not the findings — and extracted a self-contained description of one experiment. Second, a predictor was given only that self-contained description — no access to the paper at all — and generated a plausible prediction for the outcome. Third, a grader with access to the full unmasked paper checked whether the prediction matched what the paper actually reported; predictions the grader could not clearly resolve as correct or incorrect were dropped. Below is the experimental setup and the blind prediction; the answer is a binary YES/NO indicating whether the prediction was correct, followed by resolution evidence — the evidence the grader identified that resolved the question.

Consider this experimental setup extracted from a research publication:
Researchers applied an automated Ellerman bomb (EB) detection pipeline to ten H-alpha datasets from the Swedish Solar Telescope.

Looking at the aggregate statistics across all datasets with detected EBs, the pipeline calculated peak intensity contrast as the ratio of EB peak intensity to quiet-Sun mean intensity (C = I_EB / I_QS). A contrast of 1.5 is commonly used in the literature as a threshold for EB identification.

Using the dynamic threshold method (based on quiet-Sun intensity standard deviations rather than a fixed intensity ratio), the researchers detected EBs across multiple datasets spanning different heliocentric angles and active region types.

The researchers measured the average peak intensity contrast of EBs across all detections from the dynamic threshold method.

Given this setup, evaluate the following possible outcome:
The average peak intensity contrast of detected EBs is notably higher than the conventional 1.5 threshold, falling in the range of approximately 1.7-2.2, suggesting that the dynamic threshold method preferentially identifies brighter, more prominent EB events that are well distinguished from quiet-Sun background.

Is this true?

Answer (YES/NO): NO